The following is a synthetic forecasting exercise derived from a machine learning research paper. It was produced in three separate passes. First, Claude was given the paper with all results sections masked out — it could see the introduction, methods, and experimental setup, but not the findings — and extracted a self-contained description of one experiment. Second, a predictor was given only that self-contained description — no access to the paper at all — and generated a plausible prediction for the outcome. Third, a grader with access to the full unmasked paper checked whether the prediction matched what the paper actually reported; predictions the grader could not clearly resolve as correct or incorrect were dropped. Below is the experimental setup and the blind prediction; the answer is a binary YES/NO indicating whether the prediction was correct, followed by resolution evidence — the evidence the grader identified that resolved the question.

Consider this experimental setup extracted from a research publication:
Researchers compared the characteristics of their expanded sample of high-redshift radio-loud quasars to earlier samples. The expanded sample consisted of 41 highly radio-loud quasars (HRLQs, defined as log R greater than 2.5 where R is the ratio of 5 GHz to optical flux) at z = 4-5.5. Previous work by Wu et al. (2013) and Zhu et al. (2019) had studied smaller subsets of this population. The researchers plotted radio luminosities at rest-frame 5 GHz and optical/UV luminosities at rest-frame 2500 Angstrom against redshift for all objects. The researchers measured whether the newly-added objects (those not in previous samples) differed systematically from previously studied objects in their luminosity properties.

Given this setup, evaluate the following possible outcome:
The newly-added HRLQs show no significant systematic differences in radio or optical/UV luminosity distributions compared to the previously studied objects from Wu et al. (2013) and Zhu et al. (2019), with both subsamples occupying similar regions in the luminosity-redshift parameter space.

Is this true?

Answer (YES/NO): NO